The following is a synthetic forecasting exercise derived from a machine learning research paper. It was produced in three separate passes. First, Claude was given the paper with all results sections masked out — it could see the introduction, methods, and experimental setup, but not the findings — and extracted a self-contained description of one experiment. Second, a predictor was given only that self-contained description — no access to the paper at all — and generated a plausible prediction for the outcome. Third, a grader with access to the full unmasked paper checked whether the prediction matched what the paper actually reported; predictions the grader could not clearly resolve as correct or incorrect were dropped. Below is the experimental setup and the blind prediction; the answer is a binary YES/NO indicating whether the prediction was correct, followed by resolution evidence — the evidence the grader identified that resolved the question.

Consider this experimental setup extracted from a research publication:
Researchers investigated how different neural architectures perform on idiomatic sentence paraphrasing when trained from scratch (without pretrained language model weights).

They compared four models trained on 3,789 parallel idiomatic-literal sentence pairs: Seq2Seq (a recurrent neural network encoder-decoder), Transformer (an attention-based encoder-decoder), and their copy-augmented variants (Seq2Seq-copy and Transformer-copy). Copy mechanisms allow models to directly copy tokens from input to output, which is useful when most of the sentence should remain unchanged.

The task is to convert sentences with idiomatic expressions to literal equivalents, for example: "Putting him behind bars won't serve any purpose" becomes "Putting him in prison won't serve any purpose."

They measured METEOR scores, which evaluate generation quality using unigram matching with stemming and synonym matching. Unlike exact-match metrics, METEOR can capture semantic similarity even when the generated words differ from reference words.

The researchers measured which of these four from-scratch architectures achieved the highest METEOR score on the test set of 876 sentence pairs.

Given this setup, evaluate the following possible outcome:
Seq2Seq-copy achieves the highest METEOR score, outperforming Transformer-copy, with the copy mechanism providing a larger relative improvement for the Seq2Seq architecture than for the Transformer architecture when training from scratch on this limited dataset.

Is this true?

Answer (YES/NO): NO